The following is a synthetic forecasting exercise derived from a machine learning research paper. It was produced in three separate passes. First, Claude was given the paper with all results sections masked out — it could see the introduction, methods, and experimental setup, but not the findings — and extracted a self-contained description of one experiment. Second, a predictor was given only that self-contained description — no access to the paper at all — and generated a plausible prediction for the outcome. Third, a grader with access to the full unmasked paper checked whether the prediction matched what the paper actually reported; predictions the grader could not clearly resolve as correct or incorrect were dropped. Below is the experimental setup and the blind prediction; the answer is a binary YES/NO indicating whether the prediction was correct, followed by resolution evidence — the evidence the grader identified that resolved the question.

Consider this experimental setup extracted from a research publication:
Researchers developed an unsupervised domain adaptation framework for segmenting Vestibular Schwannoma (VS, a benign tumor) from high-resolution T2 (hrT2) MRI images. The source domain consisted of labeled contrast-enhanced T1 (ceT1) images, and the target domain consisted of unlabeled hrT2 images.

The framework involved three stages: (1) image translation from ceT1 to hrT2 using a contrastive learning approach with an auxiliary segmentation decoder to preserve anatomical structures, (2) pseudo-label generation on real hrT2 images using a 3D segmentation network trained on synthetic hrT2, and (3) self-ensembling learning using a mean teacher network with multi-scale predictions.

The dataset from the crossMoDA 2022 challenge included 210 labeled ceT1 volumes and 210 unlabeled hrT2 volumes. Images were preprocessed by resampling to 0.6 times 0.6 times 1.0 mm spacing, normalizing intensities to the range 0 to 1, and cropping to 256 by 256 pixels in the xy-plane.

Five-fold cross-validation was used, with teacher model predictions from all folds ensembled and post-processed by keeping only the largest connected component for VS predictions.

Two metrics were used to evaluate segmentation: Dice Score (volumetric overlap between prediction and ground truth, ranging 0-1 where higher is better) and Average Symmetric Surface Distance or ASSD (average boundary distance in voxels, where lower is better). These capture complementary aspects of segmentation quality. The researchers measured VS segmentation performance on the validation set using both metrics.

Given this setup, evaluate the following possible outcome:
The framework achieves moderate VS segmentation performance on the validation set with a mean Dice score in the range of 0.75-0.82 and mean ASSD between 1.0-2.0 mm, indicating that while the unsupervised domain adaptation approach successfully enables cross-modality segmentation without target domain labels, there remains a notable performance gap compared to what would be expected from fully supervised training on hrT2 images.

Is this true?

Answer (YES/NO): NO